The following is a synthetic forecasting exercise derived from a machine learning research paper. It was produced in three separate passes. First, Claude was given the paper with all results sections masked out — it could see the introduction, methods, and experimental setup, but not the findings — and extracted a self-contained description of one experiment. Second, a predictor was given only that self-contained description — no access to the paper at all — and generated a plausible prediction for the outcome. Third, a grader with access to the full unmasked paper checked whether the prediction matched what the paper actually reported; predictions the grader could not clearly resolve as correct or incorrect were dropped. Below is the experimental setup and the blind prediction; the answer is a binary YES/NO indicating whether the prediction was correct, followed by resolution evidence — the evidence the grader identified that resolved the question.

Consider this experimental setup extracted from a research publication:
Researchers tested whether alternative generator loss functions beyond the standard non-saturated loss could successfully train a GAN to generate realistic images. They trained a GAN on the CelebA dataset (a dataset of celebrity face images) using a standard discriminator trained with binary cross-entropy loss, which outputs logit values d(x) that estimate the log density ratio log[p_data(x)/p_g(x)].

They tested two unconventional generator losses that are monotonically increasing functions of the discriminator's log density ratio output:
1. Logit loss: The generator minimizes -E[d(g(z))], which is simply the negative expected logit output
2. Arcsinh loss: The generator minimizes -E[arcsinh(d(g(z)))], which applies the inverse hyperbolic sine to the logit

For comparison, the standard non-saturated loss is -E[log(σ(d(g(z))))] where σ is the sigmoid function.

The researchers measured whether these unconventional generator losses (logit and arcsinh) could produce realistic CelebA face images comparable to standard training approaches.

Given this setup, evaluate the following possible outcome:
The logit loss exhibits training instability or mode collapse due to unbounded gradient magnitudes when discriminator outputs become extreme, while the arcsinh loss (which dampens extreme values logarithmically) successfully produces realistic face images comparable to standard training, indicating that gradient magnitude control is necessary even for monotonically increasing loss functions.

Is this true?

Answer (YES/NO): NO